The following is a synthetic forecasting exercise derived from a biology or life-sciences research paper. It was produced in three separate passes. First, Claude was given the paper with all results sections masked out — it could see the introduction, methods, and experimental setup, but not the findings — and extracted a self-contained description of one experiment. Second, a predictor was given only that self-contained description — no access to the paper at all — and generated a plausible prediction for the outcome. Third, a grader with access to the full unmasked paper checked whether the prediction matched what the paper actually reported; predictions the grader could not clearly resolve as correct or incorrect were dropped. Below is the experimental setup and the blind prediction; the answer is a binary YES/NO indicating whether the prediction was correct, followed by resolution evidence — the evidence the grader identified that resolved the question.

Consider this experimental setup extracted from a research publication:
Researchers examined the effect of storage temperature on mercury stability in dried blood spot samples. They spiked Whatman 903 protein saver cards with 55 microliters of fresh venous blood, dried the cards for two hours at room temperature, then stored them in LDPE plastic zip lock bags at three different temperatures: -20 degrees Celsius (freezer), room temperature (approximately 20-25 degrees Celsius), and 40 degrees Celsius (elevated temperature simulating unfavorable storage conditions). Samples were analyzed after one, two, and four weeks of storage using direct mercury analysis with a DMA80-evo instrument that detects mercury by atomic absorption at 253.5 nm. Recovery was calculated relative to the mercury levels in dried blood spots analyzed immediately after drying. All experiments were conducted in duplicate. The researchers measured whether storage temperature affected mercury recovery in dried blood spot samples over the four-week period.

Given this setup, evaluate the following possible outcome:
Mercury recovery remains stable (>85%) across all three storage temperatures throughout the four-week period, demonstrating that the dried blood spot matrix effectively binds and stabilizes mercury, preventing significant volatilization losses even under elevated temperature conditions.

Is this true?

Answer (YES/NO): NO